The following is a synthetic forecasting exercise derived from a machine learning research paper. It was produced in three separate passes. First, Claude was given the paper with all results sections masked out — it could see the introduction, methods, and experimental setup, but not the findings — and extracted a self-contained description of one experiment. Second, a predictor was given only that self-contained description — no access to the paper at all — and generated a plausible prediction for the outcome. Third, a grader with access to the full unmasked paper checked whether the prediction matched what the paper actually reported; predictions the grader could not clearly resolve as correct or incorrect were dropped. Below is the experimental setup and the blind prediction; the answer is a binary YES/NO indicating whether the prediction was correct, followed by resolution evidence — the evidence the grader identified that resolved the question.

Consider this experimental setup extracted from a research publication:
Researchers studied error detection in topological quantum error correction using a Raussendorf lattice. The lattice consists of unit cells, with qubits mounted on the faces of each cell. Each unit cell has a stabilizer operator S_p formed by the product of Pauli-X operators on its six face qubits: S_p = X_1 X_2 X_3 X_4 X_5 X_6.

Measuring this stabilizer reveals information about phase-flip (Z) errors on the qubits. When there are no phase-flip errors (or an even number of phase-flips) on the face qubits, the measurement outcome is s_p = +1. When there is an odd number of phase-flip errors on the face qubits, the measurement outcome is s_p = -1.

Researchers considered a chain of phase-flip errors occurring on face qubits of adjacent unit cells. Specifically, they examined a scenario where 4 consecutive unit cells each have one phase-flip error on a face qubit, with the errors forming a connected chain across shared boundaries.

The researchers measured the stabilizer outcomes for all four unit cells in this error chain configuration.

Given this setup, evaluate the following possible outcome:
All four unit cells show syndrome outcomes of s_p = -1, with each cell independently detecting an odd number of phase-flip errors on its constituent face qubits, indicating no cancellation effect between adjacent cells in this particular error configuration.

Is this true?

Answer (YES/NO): NO